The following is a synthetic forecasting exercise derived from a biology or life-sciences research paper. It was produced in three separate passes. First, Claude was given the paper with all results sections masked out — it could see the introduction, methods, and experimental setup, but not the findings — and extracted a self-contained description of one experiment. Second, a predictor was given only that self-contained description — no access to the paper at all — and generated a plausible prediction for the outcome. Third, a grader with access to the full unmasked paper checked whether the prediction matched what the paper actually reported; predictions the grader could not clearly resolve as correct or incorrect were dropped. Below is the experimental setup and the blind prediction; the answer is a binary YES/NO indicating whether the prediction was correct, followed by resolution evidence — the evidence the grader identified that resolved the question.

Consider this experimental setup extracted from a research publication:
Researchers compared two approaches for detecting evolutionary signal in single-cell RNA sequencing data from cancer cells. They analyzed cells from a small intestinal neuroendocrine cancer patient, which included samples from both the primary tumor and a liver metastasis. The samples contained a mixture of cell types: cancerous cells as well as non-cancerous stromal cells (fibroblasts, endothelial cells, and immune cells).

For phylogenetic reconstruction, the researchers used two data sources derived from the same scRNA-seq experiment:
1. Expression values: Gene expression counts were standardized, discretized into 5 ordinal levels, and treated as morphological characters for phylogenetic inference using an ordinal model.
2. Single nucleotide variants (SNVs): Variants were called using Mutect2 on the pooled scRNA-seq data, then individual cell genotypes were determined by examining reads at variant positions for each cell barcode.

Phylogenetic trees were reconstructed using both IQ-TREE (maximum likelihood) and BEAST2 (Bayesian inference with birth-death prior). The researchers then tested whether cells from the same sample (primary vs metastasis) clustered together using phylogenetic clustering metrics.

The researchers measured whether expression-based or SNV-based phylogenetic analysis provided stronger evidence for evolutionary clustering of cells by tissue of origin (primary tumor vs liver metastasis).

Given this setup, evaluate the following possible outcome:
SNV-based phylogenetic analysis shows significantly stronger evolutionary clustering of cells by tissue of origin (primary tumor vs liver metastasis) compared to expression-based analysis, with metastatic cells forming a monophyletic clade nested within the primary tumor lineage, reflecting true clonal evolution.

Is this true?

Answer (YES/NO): NO